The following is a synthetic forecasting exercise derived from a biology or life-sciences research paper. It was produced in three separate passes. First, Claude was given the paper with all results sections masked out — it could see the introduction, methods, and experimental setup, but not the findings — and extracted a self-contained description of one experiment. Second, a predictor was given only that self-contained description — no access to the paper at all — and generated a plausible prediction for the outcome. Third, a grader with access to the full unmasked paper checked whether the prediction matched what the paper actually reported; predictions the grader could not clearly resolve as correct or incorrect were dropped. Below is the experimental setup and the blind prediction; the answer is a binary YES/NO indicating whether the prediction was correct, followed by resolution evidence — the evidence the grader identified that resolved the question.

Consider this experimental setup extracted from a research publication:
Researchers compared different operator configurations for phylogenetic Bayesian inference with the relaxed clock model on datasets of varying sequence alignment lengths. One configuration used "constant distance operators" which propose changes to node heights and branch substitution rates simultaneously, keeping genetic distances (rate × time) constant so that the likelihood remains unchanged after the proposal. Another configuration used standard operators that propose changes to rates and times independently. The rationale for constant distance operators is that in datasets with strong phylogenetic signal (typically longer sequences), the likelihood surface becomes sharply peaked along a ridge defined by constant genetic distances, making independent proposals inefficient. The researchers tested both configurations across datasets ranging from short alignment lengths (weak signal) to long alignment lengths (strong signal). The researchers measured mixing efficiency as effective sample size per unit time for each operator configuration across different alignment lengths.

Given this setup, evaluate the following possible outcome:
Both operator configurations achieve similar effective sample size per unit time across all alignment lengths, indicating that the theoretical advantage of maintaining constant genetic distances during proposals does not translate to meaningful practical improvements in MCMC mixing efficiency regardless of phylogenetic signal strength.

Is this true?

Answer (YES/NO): NO